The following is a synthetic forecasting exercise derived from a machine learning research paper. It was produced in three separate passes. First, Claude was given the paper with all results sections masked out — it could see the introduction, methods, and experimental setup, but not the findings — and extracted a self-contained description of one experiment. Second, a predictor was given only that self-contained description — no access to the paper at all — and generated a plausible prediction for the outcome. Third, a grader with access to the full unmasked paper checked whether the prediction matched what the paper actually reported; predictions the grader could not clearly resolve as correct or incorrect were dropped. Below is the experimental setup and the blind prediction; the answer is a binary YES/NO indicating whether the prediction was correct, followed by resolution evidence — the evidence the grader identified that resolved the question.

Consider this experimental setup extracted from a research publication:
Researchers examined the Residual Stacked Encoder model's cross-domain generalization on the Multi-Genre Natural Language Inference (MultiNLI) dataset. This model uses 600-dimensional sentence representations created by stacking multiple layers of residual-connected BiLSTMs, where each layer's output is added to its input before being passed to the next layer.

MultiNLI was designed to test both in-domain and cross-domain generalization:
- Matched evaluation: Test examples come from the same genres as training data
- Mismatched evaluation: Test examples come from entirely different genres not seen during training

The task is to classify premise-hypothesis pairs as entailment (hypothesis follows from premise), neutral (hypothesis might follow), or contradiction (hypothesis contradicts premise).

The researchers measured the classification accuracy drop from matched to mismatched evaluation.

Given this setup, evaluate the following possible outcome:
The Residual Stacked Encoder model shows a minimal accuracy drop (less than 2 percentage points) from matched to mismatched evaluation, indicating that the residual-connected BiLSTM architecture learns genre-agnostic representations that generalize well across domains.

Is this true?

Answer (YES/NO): YES